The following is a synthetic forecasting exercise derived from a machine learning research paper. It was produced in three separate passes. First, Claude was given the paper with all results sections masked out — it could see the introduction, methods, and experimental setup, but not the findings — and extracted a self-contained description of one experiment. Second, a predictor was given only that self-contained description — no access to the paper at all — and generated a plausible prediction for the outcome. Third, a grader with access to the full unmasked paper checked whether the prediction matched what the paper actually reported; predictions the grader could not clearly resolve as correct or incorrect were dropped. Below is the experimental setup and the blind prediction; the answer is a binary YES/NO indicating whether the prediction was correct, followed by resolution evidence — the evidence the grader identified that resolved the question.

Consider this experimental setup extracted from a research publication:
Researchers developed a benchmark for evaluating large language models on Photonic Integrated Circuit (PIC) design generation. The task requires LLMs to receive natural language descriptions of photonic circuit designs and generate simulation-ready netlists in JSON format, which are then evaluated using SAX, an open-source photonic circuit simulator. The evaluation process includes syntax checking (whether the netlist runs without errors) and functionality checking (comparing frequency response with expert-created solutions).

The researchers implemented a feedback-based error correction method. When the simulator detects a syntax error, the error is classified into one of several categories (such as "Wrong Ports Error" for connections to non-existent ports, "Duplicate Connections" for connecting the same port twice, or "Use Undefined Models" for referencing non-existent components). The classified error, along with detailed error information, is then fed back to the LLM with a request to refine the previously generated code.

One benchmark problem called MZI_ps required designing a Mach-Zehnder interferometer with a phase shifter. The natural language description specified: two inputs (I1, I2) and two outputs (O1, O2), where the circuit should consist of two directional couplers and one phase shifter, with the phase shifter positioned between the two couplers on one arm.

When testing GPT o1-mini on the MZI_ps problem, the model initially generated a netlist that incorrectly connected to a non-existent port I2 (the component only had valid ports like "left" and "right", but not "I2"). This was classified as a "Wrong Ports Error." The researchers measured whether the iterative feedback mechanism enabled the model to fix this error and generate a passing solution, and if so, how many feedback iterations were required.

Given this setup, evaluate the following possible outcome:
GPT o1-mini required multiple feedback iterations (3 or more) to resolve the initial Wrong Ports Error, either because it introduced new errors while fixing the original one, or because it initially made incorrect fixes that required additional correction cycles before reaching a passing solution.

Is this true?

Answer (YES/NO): NO